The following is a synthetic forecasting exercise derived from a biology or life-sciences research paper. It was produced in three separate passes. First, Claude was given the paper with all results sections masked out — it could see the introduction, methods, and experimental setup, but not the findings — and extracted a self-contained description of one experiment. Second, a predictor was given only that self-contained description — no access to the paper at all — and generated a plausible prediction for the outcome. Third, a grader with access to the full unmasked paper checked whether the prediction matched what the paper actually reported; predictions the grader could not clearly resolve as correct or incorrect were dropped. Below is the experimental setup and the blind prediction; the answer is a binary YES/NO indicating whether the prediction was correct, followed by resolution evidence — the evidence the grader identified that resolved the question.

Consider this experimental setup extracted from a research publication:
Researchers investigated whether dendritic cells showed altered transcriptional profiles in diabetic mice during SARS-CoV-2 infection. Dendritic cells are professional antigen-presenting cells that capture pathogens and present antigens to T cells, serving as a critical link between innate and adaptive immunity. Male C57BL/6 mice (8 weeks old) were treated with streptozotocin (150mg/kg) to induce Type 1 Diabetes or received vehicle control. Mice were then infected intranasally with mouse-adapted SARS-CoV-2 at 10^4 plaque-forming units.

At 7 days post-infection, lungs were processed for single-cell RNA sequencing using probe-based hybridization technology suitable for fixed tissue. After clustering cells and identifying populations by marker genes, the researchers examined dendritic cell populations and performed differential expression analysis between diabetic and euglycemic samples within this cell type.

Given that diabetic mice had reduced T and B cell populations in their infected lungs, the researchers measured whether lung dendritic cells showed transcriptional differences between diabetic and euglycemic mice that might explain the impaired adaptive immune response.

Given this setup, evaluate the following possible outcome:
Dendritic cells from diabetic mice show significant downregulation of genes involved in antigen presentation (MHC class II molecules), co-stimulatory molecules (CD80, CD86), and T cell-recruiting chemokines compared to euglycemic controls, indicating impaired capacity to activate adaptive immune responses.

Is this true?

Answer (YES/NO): NO